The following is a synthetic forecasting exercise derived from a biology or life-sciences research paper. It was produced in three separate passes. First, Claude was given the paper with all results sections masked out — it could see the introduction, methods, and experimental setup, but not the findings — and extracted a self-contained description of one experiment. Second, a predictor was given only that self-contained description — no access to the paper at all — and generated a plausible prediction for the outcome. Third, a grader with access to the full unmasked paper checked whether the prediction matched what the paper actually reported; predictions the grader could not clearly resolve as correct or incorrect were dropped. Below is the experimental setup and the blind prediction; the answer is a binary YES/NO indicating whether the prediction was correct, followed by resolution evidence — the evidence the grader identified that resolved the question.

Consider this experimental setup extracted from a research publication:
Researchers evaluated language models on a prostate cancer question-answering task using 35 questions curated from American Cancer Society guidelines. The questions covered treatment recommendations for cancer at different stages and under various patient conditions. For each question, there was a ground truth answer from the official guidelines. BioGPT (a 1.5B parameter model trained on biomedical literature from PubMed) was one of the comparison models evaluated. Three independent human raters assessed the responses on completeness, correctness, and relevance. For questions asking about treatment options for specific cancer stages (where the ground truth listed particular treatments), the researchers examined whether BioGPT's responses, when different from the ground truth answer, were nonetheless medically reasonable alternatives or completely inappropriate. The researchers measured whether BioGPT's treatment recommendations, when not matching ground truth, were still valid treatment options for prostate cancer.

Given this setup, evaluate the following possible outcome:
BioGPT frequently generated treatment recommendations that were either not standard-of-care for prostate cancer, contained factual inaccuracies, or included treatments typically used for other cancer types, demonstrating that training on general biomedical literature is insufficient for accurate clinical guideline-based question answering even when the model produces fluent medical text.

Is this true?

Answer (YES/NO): NO